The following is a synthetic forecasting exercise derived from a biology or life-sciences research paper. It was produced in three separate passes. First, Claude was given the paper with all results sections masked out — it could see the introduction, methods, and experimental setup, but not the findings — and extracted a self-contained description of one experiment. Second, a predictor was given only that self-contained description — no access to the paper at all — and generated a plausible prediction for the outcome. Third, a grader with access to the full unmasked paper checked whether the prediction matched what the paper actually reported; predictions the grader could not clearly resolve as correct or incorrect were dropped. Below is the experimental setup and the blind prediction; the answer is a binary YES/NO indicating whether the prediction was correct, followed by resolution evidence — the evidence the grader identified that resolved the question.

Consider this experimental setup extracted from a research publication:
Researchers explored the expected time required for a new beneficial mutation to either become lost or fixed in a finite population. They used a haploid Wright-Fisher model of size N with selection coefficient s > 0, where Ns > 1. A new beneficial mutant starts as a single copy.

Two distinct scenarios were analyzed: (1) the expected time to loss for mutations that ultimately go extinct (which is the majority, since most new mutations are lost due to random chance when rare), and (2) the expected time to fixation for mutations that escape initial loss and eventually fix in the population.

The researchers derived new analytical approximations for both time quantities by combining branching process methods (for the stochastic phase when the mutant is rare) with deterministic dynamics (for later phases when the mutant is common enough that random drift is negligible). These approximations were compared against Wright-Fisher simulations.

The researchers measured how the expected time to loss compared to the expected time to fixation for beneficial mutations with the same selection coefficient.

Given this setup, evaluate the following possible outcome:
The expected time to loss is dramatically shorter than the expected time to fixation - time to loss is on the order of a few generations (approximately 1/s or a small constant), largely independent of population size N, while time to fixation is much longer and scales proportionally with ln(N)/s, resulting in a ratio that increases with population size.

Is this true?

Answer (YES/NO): NO